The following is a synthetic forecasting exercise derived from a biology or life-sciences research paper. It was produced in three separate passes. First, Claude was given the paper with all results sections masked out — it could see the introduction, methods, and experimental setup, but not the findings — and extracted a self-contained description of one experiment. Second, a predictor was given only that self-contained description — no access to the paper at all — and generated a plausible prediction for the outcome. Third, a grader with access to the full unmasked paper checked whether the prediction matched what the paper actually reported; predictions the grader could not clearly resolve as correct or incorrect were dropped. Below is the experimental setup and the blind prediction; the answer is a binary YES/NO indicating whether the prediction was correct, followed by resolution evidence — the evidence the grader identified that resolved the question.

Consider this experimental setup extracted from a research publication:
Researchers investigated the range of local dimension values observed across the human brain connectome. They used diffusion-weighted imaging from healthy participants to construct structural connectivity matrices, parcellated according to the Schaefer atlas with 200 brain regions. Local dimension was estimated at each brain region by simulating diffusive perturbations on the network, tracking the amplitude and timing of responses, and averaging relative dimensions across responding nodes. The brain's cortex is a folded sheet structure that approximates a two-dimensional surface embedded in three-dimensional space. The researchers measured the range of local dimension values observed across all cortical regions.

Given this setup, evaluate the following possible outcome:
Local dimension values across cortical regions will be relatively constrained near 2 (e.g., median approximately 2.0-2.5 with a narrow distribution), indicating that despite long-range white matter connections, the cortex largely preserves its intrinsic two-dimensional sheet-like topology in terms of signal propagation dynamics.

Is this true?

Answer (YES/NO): YES